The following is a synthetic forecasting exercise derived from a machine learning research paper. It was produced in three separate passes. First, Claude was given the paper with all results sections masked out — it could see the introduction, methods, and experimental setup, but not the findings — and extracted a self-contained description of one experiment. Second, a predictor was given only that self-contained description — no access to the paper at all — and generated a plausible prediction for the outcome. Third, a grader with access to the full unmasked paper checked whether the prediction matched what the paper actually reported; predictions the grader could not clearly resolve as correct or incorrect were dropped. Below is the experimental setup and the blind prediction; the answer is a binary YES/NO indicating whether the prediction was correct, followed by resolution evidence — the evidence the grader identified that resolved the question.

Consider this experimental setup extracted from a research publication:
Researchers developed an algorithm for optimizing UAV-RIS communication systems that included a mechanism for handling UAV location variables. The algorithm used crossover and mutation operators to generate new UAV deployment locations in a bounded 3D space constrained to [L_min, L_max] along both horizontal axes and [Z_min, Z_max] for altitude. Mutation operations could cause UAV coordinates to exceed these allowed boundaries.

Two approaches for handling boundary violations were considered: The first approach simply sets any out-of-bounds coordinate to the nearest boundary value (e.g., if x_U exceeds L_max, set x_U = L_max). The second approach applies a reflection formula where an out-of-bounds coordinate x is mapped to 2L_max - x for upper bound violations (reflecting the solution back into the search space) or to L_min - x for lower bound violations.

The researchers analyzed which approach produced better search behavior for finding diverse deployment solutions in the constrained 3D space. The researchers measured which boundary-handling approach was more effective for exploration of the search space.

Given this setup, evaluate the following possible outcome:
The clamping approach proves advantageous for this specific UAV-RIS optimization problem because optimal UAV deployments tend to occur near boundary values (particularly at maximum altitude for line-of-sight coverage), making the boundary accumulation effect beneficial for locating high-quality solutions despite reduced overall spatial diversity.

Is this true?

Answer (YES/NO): NO